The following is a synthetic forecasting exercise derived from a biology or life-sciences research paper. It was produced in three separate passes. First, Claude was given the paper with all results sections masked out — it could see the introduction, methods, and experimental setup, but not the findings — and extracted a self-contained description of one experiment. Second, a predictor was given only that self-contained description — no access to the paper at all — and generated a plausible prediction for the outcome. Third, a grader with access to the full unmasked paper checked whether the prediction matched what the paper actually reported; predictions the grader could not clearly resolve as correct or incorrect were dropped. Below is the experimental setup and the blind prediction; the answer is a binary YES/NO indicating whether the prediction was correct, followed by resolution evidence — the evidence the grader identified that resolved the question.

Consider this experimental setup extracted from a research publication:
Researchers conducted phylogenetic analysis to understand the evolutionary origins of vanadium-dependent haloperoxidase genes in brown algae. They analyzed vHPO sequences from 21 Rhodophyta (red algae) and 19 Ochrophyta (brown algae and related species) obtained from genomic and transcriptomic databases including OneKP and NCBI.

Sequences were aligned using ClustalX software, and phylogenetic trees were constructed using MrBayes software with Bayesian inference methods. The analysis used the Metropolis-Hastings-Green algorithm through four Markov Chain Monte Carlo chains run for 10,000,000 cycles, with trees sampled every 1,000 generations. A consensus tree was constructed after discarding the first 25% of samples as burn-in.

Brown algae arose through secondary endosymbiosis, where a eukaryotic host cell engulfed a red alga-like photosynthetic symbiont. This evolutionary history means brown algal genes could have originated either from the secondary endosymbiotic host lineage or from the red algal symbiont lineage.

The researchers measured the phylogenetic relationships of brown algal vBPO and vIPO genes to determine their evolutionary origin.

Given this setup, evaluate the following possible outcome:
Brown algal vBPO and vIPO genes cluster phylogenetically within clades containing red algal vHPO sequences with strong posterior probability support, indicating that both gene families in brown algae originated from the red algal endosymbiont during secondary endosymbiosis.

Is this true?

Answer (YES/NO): NO